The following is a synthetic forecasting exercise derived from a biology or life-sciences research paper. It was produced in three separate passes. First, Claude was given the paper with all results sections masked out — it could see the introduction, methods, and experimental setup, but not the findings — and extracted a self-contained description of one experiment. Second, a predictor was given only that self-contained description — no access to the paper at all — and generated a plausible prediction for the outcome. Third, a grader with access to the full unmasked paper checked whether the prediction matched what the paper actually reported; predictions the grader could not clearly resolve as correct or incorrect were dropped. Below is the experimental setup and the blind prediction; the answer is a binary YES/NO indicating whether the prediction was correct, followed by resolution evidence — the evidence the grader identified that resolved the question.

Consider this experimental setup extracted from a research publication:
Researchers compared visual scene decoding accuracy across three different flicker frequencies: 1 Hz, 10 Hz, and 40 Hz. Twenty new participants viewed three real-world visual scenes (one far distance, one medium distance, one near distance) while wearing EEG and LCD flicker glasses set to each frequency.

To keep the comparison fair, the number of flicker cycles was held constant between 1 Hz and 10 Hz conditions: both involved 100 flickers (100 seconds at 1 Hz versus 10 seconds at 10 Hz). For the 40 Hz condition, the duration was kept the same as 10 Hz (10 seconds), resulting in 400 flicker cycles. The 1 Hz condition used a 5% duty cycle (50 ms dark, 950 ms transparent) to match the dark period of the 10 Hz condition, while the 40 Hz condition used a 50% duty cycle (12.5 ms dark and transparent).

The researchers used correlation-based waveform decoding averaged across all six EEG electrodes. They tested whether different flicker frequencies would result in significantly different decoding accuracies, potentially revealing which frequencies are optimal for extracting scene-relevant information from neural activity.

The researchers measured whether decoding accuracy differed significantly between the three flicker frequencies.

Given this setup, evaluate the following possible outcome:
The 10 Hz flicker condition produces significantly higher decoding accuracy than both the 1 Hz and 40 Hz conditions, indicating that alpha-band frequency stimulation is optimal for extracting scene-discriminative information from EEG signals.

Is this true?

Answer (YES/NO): NO